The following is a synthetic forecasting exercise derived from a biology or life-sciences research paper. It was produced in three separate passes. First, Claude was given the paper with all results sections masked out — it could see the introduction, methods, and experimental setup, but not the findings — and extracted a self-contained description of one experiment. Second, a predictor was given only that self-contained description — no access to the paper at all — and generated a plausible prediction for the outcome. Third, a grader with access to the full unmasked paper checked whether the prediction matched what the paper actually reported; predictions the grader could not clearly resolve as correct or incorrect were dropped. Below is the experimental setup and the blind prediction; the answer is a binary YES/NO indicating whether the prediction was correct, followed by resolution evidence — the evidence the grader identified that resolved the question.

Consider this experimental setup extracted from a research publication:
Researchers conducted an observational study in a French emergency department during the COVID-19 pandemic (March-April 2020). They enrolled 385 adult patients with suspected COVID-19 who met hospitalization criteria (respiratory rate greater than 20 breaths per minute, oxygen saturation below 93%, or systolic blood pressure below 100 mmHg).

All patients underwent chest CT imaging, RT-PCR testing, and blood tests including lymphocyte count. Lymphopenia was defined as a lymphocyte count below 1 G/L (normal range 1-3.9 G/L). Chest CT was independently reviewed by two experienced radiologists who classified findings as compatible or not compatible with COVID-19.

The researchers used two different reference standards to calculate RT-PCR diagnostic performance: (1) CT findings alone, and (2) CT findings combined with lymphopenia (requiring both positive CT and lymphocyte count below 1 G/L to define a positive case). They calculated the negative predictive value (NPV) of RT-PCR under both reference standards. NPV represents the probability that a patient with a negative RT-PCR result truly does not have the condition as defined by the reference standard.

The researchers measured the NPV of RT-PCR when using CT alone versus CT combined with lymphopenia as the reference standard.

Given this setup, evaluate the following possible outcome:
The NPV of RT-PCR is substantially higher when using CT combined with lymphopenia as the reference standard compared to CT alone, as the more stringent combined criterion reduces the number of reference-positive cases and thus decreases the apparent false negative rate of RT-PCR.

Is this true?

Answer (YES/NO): YES